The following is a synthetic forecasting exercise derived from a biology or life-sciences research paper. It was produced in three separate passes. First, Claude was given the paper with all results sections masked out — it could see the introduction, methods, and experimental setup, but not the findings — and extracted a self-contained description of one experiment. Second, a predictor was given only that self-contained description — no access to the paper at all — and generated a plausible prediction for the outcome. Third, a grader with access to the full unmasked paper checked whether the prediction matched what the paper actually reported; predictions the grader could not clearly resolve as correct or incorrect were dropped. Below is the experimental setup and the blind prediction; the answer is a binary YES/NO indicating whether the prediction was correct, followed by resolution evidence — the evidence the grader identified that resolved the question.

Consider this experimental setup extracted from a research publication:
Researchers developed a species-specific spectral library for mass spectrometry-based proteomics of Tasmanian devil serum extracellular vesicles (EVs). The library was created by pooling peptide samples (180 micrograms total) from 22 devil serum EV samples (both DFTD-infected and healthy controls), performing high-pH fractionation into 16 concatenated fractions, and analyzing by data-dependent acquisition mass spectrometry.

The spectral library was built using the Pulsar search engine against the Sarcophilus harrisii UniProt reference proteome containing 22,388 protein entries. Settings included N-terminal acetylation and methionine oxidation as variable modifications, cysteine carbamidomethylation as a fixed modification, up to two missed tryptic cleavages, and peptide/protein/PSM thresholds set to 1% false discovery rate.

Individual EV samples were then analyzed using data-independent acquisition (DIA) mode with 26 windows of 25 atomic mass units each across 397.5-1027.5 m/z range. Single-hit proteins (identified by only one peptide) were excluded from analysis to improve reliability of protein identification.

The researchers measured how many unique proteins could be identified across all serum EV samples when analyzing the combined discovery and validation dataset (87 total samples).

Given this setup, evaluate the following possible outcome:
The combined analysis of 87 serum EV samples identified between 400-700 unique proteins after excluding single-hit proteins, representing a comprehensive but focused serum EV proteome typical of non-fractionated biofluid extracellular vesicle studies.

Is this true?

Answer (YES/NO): NO